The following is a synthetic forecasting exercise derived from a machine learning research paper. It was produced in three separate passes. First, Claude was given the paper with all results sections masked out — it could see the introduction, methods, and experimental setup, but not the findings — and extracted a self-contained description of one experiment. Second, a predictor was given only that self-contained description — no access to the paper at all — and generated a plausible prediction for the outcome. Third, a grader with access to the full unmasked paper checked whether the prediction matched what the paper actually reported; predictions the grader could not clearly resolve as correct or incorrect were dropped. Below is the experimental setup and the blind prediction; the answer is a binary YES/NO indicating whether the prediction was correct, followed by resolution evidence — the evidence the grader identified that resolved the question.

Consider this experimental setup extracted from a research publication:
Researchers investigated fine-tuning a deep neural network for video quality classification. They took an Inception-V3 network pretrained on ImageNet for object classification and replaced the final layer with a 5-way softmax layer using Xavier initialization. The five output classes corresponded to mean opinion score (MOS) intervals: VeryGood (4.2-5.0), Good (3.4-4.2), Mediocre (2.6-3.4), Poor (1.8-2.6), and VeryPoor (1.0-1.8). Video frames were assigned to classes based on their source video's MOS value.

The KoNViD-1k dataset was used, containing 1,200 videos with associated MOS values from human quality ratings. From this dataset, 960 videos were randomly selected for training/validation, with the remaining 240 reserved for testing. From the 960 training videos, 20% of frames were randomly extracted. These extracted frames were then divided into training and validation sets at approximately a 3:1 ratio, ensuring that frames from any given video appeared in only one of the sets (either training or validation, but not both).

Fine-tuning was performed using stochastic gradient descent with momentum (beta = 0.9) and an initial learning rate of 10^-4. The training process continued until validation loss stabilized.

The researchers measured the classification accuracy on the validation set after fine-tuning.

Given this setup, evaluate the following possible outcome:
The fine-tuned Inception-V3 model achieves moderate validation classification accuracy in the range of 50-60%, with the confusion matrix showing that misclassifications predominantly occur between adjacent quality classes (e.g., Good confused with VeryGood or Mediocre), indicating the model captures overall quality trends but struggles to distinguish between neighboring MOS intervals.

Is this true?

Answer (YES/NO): NO